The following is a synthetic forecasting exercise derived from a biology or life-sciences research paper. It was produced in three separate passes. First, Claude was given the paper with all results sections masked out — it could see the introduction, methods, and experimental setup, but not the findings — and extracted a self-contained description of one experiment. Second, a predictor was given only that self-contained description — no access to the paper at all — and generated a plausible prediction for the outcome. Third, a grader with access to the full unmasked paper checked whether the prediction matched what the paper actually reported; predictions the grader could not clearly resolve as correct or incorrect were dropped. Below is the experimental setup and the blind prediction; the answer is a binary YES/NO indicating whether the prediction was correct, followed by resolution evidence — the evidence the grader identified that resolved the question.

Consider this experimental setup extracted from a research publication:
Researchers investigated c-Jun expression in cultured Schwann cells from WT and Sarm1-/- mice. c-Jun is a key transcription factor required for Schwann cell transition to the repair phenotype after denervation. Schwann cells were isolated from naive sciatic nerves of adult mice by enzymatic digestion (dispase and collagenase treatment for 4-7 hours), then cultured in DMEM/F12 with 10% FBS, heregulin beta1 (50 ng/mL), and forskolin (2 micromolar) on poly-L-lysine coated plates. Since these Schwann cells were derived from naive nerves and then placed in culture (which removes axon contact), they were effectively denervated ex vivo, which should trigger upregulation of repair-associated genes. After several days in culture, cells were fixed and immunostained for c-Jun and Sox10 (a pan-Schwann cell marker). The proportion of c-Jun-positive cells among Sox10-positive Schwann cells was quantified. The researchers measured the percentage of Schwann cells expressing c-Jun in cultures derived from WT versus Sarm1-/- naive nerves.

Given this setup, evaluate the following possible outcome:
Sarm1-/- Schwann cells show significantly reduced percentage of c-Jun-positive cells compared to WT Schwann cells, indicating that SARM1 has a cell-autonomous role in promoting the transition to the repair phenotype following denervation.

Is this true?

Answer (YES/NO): NO